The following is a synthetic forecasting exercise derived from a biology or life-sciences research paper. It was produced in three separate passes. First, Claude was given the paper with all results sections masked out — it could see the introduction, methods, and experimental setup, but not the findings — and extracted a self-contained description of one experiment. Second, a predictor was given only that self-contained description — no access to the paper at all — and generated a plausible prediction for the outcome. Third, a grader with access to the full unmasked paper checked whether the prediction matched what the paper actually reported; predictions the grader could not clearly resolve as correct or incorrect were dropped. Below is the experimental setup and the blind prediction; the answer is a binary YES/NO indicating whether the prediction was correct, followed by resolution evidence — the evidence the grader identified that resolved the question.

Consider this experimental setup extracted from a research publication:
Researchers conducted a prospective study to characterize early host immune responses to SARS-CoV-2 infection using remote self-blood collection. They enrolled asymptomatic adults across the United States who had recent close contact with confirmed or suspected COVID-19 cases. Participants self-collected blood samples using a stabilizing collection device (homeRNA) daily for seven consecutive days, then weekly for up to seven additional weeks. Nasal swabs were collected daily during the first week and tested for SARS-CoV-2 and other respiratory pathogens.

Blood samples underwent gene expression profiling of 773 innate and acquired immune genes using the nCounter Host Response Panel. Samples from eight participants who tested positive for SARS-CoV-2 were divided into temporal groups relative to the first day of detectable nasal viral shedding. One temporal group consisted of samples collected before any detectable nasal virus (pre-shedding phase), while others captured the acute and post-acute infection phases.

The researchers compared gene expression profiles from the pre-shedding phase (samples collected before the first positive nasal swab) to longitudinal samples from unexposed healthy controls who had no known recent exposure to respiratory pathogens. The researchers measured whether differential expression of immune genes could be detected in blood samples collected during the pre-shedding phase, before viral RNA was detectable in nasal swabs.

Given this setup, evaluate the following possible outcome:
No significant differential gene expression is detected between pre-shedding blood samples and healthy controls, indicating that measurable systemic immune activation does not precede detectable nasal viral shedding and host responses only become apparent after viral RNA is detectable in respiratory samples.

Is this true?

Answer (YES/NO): NO